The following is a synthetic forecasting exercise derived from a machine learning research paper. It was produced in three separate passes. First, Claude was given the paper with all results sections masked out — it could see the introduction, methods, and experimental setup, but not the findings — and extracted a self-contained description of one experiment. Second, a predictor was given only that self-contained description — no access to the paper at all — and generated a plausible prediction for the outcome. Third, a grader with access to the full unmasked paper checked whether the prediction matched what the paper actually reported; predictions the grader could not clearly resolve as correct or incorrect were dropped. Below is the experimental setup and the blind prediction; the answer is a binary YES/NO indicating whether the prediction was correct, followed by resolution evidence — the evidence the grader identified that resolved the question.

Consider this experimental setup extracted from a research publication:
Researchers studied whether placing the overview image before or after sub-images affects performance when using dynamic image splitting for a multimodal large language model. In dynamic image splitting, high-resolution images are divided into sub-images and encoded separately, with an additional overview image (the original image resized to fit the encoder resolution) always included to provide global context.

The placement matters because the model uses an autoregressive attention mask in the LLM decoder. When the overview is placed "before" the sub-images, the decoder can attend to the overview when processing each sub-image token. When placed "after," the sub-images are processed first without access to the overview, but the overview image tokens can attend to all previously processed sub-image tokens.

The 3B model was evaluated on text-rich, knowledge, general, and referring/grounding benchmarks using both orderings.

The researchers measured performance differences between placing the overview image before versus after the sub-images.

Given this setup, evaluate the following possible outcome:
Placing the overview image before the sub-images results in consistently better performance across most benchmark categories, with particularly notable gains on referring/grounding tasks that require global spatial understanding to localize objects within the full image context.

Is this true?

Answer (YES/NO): NO